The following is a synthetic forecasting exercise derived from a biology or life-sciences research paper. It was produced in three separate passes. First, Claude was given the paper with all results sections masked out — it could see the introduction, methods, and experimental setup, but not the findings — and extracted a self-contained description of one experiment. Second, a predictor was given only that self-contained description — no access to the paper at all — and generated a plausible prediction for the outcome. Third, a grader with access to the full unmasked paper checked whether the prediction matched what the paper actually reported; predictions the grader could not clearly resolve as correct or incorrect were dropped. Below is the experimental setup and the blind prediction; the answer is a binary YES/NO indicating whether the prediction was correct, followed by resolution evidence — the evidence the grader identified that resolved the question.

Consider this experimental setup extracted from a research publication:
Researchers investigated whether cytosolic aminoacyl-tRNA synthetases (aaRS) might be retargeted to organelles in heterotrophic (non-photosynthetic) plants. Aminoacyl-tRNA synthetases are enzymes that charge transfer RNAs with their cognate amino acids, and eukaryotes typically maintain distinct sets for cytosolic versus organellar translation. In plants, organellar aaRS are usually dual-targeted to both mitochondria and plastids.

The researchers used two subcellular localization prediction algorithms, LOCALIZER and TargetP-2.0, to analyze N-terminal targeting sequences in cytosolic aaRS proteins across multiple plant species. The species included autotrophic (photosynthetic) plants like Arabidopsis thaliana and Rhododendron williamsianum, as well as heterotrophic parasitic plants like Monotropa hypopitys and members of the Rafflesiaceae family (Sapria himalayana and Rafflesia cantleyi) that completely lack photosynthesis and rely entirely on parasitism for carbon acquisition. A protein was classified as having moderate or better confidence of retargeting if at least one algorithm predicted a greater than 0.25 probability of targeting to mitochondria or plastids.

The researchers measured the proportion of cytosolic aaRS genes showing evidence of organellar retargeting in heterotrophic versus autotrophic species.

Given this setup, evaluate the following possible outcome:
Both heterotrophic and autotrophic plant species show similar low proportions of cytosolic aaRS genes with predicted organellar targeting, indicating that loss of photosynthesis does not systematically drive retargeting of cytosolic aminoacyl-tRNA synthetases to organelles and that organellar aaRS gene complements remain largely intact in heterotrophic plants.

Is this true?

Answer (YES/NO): NO